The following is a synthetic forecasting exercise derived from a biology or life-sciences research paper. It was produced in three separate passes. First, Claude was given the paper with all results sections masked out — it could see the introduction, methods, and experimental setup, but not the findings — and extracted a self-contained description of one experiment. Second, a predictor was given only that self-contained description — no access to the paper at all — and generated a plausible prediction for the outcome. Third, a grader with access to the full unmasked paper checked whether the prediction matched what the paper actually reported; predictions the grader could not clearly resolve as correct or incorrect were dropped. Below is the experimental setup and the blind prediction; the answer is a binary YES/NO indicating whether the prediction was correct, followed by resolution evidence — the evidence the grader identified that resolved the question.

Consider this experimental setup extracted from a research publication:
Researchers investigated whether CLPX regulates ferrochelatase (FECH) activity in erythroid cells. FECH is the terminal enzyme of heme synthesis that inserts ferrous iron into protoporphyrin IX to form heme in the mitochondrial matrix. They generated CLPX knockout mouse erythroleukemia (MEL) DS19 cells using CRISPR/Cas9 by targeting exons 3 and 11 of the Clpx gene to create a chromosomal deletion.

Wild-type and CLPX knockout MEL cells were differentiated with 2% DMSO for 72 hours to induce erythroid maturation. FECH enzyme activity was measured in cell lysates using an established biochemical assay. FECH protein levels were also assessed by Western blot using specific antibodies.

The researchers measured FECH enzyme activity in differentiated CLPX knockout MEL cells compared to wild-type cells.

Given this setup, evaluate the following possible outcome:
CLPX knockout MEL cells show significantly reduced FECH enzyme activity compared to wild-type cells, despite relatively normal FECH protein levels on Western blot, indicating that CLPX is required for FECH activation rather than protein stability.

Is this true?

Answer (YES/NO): NO